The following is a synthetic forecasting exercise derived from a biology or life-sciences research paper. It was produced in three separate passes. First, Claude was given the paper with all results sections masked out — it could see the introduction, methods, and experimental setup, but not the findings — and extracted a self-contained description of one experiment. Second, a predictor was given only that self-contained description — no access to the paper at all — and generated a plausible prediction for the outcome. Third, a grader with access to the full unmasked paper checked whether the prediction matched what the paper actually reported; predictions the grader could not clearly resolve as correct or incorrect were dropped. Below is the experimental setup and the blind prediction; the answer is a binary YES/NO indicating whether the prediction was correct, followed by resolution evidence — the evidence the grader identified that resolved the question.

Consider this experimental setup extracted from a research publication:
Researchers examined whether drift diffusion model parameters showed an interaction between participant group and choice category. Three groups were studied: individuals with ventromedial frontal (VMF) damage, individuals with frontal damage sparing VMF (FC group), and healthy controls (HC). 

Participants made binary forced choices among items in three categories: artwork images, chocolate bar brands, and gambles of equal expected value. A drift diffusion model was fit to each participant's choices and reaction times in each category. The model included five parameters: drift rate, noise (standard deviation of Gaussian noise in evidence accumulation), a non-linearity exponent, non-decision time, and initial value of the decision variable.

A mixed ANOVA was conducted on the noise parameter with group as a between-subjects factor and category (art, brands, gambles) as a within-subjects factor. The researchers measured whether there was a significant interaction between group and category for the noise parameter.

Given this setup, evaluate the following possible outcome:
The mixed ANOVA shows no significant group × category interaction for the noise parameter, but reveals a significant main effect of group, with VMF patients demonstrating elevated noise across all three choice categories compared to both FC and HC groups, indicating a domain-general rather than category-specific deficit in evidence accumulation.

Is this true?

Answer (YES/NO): NO